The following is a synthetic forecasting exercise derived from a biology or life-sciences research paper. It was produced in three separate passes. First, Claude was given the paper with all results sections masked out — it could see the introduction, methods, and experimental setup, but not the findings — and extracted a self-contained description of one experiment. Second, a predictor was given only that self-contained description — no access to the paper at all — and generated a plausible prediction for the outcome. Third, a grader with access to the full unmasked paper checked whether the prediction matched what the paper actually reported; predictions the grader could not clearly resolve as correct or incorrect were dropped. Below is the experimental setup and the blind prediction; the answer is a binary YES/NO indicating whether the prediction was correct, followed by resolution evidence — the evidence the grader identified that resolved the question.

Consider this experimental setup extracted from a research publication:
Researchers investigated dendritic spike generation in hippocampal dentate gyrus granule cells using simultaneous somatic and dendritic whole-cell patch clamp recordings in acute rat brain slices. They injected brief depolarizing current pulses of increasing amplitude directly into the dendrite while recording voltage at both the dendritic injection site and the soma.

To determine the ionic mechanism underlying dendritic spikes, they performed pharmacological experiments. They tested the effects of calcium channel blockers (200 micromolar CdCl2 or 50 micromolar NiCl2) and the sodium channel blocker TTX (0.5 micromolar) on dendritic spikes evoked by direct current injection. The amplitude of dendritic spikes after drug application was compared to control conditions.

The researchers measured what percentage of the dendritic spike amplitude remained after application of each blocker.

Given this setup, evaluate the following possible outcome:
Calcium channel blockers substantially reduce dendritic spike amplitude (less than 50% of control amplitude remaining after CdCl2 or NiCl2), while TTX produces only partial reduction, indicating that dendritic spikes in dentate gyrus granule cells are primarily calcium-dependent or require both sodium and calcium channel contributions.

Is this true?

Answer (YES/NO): NO